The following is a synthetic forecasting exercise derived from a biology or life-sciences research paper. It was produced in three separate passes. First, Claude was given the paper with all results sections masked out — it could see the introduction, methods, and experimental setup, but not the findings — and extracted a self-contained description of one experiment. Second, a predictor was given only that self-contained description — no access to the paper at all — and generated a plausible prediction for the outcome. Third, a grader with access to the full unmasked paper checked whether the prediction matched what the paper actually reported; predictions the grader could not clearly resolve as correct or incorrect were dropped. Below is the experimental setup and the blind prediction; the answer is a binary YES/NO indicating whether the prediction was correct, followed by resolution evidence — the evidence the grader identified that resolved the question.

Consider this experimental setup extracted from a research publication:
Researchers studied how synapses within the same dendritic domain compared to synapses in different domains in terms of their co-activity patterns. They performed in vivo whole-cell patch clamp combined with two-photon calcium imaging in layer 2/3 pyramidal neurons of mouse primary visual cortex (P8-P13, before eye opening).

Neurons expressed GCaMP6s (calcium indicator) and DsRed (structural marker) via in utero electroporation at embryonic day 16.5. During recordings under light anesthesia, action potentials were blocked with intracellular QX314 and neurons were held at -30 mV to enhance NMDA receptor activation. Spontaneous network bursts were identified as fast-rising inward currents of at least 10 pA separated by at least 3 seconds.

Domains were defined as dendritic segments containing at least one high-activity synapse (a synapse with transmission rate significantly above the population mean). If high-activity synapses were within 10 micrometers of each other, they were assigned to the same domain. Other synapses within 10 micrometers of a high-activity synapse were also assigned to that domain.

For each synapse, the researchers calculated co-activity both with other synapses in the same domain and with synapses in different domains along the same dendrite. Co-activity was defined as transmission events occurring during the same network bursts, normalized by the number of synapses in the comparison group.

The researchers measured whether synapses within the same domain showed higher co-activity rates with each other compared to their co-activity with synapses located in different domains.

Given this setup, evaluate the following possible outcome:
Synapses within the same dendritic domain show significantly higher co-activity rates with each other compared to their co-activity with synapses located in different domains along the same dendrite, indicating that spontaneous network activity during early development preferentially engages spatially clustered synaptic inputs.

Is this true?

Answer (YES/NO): YES